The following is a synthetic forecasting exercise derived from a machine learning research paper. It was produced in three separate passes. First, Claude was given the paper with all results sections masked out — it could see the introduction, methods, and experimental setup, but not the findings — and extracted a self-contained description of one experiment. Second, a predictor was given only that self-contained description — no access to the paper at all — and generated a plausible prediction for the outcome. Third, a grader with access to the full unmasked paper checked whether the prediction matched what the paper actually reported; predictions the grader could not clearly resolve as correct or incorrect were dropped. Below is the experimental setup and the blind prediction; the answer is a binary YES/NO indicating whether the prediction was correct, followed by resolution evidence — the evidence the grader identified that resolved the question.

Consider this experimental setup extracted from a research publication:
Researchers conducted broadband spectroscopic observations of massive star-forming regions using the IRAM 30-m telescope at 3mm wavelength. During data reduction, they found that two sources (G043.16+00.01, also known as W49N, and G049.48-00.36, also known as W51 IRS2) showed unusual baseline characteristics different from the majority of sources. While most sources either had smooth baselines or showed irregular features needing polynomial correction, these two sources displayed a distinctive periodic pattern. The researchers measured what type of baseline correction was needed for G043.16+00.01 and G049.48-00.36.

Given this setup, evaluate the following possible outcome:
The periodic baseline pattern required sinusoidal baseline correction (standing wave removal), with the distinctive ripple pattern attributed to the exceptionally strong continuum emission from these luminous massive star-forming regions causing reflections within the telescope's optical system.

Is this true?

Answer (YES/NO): NO